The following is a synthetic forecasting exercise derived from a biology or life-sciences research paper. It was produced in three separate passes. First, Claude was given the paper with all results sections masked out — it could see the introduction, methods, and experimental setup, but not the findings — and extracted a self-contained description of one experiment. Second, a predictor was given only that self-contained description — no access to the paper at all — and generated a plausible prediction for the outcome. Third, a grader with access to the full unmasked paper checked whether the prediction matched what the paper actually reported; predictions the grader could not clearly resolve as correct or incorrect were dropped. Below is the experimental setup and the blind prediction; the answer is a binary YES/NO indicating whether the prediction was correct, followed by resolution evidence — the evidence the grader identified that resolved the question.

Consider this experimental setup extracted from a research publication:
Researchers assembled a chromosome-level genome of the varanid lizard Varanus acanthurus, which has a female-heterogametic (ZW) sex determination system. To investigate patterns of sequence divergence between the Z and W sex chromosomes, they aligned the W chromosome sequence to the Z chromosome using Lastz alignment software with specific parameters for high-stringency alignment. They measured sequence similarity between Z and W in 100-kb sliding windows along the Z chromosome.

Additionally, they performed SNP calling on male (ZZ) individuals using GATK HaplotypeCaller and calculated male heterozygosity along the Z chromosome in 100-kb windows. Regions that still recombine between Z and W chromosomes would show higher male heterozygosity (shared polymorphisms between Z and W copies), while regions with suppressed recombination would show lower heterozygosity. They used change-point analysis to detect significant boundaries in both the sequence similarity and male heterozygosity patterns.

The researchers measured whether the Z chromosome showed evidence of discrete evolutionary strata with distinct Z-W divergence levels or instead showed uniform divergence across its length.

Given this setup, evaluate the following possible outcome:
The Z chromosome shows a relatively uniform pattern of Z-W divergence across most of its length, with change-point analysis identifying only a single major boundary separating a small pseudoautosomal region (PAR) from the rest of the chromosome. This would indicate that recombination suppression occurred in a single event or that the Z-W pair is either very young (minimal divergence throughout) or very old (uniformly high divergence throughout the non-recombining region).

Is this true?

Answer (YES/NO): NO